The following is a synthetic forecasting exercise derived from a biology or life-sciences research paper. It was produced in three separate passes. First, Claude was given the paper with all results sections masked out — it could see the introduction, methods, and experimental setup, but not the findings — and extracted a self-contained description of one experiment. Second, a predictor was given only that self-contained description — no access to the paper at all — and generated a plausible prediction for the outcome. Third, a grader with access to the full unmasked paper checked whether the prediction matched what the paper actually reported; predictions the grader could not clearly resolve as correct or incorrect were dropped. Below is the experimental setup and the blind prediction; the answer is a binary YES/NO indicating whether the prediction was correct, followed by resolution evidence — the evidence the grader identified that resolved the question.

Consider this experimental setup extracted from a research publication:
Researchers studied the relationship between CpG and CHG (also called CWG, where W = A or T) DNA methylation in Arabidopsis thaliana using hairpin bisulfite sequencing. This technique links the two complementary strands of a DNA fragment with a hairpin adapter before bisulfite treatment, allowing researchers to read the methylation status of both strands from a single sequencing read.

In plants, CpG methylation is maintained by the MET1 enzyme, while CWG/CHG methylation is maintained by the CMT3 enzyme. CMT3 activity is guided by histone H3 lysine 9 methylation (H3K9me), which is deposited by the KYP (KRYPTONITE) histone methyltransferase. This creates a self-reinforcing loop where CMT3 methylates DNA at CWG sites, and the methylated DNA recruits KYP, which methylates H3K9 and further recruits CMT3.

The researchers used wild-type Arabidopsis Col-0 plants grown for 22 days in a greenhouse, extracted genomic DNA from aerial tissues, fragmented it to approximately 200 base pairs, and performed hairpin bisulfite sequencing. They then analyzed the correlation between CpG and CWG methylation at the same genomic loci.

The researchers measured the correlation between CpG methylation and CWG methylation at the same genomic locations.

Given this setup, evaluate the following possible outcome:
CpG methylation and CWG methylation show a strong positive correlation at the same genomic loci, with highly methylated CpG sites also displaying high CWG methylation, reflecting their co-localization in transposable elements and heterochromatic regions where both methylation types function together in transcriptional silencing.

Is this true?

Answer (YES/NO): NO